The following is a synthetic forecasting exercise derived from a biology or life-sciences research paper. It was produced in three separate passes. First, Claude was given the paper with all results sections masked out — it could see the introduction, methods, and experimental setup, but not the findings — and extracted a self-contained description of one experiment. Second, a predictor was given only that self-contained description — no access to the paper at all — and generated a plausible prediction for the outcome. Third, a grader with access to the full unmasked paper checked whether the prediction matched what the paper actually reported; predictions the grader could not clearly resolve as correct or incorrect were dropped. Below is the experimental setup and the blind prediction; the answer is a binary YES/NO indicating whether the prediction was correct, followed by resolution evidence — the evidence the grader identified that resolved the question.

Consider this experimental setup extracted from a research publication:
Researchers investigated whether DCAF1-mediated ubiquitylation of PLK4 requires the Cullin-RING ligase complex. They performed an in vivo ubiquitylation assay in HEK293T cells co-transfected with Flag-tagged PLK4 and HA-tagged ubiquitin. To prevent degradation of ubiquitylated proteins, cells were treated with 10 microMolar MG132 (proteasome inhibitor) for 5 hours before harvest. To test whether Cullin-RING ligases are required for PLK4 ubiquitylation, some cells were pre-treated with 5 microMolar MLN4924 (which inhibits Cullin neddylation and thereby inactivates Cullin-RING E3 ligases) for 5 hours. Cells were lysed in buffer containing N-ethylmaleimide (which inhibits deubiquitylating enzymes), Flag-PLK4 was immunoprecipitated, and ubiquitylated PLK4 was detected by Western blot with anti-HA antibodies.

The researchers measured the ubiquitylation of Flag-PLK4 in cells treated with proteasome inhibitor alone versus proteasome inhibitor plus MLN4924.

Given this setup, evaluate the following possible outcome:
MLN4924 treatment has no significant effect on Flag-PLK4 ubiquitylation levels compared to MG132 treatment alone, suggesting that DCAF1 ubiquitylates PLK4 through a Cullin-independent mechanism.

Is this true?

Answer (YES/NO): NO